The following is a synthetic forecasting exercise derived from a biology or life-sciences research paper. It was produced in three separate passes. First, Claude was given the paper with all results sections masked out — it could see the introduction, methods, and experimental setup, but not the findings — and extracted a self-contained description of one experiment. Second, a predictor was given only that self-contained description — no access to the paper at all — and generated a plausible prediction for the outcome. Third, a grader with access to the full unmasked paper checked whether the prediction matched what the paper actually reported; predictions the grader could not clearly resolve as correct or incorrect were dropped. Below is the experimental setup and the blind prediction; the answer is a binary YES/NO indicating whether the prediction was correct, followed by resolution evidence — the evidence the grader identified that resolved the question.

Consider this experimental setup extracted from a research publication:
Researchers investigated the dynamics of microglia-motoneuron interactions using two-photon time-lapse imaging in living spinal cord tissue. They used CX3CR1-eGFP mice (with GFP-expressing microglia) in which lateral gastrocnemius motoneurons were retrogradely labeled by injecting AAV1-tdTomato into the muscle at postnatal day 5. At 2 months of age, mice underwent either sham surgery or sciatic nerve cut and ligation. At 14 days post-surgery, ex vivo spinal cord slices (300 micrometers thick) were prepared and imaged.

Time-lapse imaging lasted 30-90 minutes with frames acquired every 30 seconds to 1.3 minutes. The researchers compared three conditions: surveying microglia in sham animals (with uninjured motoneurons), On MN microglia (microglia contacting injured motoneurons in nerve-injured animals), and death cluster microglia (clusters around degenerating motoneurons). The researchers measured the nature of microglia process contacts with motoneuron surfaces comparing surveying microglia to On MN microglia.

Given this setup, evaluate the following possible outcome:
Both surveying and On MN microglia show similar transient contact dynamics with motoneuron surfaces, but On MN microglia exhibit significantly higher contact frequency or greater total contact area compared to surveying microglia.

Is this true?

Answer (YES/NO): NO